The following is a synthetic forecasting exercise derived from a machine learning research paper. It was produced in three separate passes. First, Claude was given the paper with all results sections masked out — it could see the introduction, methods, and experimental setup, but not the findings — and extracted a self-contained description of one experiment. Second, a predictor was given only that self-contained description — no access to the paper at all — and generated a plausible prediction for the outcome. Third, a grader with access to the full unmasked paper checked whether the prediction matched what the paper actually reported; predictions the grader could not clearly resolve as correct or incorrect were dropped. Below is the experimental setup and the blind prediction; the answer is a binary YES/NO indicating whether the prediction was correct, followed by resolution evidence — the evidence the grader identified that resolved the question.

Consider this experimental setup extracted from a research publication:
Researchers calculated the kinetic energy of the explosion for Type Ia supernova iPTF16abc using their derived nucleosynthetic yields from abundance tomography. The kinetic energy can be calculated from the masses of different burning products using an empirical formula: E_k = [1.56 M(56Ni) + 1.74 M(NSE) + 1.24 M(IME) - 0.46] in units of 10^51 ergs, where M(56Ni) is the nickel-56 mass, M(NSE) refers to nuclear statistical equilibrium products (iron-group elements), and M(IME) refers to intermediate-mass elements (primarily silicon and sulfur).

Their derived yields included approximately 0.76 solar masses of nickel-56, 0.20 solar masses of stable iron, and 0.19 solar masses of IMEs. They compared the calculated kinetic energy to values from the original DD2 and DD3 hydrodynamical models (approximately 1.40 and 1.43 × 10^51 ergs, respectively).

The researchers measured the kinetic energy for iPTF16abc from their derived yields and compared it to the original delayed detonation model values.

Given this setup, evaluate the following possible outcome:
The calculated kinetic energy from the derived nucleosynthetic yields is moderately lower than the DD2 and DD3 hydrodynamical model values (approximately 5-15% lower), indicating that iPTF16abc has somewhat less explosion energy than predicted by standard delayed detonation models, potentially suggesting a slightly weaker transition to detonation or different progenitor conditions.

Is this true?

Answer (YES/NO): YES